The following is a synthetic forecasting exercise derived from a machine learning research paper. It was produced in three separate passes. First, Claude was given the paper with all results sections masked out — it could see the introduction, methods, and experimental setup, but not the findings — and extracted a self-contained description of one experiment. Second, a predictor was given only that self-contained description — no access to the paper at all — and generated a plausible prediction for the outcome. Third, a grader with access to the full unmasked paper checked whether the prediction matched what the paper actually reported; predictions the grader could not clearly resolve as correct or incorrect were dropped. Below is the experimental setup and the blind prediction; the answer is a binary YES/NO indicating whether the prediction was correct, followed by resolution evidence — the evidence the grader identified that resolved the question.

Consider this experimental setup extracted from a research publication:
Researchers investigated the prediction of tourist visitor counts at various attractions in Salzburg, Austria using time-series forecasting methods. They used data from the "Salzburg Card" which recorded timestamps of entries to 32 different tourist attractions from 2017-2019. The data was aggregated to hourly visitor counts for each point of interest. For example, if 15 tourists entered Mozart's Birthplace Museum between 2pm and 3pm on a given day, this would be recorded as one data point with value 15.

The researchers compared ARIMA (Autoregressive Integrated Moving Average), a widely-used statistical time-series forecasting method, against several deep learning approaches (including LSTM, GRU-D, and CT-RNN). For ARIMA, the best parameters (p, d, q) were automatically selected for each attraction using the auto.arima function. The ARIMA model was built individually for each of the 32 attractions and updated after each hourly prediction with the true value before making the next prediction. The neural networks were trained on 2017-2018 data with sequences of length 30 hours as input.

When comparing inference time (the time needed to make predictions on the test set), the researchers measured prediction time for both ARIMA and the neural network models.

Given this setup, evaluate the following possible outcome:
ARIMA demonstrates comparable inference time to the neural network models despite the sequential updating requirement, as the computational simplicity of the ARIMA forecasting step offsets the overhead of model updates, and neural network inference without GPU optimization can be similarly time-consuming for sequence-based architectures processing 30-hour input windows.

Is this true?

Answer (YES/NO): NO